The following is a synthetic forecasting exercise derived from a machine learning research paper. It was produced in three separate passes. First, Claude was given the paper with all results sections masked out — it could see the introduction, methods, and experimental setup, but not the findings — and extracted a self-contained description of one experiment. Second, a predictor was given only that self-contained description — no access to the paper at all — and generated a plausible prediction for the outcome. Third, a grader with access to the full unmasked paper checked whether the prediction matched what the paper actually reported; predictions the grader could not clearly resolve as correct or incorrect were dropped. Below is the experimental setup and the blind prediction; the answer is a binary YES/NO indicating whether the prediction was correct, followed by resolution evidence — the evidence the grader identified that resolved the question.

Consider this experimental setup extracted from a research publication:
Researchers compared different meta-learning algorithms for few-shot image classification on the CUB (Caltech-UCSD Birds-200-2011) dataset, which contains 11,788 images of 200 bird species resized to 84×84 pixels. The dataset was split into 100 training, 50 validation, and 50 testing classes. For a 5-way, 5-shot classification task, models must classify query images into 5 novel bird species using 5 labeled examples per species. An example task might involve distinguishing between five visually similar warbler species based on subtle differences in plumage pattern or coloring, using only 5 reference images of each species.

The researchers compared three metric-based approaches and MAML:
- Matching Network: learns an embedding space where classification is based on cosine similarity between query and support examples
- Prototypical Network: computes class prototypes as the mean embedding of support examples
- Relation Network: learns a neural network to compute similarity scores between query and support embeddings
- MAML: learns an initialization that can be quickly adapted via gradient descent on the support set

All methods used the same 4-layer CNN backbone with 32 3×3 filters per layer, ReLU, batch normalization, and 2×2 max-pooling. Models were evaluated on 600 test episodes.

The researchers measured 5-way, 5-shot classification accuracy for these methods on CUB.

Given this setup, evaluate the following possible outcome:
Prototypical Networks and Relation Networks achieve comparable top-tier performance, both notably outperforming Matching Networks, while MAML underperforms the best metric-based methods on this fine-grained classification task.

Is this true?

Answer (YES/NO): NO